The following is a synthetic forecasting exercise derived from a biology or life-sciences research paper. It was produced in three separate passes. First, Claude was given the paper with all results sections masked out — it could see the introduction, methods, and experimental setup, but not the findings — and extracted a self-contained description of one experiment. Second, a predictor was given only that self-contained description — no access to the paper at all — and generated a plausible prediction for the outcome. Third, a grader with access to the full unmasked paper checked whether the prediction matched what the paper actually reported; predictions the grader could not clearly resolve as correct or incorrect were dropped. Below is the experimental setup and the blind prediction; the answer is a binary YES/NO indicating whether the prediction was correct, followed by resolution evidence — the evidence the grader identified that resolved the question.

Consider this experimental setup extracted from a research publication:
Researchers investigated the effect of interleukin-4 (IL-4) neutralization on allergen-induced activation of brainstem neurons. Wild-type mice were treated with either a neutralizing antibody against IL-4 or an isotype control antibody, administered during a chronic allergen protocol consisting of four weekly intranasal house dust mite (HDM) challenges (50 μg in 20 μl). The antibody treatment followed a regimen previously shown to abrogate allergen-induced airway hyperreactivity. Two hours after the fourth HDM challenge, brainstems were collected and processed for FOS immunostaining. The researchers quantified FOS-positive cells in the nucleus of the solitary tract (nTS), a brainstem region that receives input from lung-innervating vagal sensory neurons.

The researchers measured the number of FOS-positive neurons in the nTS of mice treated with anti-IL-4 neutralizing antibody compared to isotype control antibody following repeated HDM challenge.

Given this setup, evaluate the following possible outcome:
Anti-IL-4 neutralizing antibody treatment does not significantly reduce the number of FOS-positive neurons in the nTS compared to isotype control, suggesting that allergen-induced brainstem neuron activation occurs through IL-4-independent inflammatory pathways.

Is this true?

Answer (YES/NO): NO